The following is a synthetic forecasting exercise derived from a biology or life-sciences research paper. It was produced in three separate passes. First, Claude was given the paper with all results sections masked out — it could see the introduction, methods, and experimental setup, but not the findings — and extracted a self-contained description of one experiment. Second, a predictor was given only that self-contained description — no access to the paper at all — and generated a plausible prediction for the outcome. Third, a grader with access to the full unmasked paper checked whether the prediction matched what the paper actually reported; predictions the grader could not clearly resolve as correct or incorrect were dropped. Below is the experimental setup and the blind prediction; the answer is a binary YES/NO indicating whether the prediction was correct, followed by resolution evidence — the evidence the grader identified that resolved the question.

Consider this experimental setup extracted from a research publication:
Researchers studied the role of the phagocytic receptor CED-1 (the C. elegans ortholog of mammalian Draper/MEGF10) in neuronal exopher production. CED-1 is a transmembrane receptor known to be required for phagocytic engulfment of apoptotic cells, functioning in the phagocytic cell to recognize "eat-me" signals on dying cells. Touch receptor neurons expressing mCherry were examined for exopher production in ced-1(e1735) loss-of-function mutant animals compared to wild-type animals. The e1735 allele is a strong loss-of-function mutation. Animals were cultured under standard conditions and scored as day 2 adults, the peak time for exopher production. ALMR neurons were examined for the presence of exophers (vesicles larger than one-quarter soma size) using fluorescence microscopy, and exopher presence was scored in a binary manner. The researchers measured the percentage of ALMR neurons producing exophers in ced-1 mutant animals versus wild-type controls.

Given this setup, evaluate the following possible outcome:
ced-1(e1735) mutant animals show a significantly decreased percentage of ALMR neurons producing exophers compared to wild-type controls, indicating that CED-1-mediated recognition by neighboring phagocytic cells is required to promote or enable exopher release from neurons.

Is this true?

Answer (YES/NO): YES